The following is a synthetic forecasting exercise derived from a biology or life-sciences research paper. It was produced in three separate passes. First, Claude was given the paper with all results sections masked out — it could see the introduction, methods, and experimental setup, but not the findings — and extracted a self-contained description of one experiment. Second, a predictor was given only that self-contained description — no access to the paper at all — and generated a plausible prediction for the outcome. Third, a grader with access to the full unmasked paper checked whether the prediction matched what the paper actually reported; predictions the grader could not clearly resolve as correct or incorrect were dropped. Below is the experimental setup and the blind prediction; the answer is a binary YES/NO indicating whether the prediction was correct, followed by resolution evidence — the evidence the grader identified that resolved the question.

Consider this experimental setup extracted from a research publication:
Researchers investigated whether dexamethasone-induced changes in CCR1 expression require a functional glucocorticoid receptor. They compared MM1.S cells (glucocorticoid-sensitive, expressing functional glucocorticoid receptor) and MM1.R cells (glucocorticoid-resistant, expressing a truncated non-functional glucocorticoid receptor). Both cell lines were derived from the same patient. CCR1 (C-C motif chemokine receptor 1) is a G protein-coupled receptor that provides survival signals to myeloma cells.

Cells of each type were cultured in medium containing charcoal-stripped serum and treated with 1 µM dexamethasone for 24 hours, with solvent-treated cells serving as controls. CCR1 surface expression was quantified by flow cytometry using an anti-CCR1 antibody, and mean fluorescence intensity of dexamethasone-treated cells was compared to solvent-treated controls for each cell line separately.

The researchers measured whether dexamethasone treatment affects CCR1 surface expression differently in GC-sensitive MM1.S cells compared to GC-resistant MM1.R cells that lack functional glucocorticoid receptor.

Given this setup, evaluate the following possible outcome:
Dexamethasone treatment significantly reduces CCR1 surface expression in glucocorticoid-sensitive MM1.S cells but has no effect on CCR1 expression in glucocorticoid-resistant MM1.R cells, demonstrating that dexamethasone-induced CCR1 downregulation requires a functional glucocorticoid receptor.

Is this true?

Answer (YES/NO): YES